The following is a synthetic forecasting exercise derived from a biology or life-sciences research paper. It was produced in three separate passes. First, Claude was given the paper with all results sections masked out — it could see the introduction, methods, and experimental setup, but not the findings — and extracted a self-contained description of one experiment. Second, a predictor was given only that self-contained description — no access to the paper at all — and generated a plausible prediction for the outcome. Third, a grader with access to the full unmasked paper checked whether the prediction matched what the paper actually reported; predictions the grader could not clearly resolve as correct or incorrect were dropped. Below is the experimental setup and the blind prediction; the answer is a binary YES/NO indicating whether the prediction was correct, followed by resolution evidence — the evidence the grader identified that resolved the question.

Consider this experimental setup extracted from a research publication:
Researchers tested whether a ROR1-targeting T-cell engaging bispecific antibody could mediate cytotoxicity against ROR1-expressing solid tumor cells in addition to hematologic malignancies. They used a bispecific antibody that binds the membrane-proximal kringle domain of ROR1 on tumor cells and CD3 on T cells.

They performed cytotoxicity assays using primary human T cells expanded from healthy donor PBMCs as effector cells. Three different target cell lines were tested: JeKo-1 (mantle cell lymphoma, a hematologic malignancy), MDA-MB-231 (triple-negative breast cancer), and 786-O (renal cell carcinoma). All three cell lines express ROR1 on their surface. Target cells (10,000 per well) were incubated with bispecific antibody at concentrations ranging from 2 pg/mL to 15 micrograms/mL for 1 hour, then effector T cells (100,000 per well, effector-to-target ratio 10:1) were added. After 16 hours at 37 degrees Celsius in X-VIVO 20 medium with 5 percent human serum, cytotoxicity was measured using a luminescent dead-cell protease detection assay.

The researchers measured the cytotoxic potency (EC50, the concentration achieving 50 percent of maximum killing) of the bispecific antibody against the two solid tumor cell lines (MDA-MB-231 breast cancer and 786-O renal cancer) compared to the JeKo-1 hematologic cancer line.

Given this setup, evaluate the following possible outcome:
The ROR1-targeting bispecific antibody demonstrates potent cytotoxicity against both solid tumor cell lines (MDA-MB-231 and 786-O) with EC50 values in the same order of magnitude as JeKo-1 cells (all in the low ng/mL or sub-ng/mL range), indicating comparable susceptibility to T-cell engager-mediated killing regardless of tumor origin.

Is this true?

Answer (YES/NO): NO